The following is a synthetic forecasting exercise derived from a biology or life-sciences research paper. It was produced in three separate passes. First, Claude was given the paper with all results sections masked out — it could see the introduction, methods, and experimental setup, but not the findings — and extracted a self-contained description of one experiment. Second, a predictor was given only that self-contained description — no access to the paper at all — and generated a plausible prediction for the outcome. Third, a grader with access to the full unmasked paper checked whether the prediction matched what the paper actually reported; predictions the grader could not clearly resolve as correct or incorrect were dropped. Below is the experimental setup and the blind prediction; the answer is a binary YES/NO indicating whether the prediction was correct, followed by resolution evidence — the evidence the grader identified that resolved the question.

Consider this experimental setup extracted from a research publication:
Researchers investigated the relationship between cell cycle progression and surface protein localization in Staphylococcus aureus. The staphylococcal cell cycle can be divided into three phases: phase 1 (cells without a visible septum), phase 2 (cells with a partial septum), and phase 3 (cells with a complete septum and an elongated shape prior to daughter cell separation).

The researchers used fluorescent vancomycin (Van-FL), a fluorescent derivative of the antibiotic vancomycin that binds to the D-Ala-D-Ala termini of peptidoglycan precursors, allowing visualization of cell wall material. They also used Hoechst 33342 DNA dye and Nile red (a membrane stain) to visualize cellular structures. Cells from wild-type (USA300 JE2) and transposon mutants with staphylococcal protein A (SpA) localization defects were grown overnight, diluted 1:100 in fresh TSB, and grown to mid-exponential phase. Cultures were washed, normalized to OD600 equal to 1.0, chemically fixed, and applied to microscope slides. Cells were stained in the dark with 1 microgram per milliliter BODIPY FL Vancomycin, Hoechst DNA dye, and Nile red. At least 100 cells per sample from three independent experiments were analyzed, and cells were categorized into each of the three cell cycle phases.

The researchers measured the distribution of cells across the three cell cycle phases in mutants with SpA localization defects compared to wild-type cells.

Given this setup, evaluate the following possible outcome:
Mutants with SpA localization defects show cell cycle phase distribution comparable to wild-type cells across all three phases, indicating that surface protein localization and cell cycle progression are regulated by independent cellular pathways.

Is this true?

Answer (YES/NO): NO